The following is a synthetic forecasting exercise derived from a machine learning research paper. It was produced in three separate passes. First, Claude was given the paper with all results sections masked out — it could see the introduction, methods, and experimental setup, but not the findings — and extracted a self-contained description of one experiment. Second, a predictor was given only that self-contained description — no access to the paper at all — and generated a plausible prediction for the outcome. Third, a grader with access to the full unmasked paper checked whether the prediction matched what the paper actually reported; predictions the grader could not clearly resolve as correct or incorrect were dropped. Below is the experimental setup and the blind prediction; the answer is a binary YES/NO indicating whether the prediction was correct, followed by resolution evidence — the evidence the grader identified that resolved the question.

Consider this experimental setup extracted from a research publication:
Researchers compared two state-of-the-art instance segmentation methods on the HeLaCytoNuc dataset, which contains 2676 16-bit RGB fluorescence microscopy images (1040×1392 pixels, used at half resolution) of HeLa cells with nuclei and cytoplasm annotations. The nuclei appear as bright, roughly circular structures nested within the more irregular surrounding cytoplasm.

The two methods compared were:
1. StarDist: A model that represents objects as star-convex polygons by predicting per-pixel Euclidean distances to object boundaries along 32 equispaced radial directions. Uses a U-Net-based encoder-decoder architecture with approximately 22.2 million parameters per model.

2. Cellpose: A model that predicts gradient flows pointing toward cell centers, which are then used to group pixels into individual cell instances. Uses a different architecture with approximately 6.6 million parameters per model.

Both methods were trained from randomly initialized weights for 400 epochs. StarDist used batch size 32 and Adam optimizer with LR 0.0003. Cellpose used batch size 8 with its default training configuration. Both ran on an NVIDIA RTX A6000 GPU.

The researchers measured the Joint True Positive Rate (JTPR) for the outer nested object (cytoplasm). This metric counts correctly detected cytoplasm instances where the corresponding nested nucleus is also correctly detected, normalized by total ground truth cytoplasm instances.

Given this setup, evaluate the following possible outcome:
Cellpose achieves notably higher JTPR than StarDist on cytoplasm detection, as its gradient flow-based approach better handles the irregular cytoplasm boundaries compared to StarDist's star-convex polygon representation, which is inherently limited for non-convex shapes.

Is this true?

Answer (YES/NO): NO